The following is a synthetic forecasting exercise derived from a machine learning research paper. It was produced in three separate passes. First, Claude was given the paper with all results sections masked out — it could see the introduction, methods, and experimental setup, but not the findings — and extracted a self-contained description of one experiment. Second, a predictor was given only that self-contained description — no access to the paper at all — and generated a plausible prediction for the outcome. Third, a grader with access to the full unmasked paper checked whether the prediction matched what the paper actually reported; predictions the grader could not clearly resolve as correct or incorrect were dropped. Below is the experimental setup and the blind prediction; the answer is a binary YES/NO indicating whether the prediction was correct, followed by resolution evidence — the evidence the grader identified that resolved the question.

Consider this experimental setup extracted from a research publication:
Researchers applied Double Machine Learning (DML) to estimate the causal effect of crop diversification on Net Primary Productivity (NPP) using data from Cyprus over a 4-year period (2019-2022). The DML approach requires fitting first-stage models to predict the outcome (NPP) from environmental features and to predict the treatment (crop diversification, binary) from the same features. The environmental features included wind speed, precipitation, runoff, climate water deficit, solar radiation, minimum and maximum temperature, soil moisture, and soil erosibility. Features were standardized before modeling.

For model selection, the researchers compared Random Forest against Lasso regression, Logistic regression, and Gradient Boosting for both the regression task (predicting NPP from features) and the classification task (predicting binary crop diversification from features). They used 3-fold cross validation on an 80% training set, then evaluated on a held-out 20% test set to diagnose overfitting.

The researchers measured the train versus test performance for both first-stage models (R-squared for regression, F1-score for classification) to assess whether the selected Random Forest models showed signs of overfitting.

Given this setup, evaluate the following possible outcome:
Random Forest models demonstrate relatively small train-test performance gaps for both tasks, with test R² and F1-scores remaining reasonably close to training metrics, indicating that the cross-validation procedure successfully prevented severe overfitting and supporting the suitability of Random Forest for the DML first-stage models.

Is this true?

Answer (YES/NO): YES